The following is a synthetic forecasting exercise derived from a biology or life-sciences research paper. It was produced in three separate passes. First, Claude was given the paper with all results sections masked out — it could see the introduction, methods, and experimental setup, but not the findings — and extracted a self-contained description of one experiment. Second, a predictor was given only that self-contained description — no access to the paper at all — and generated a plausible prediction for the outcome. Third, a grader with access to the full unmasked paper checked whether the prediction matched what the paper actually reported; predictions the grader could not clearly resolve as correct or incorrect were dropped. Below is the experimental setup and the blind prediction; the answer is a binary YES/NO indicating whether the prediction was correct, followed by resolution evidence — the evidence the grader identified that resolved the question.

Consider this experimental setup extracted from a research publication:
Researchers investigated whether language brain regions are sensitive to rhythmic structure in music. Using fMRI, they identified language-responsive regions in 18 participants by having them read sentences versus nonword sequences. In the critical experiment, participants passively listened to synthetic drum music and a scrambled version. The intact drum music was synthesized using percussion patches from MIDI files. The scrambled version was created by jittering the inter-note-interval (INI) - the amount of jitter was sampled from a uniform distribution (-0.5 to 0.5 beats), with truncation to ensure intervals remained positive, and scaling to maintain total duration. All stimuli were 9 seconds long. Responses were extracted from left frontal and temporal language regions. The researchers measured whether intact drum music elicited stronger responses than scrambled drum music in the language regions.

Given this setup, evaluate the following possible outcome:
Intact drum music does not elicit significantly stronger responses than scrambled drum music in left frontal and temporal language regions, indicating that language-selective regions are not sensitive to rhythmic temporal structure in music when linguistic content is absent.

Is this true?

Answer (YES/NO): YES